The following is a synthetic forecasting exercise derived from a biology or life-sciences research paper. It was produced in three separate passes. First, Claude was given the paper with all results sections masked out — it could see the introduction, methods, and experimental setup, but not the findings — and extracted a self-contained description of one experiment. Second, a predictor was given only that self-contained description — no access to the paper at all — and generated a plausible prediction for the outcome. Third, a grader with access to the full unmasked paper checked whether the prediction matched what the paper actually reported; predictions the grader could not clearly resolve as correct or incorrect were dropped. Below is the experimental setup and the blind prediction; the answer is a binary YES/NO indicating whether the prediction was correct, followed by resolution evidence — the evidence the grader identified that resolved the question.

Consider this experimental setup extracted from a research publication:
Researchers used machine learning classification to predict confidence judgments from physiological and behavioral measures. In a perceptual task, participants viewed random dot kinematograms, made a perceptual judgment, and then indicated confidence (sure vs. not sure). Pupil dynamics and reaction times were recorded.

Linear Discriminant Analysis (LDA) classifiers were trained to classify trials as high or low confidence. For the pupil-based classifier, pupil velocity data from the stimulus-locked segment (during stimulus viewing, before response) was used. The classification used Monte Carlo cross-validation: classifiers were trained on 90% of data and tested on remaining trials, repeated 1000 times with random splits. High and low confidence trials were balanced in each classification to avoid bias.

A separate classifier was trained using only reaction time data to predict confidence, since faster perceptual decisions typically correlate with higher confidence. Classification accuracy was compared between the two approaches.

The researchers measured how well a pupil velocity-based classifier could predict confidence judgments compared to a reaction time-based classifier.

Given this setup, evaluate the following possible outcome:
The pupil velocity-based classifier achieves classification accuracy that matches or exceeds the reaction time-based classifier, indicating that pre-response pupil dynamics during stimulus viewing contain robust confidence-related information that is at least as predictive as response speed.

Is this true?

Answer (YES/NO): NO